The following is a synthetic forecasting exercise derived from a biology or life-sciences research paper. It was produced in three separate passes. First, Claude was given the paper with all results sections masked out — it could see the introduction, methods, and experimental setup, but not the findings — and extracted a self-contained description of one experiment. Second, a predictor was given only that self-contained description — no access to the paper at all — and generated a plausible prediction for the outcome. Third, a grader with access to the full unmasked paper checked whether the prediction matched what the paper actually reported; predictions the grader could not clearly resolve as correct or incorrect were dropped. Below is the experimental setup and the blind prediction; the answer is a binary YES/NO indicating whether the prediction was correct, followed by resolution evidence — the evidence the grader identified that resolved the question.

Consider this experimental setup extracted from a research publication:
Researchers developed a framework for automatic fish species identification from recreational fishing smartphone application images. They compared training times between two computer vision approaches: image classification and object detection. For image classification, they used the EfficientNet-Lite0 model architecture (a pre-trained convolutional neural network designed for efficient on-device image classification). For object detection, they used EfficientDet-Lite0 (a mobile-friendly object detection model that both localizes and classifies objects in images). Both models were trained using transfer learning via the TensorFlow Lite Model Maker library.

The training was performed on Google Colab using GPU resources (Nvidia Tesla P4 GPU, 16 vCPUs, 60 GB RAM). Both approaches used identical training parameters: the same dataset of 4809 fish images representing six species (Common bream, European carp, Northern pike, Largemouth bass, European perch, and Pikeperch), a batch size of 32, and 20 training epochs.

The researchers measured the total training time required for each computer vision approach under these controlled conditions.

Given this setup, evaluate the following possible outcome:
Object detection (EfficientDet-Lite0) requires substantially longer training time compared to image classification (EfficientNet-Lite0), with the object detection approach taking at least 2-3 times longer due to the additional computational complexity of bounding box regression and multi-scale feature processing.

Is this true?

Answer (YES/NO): NO